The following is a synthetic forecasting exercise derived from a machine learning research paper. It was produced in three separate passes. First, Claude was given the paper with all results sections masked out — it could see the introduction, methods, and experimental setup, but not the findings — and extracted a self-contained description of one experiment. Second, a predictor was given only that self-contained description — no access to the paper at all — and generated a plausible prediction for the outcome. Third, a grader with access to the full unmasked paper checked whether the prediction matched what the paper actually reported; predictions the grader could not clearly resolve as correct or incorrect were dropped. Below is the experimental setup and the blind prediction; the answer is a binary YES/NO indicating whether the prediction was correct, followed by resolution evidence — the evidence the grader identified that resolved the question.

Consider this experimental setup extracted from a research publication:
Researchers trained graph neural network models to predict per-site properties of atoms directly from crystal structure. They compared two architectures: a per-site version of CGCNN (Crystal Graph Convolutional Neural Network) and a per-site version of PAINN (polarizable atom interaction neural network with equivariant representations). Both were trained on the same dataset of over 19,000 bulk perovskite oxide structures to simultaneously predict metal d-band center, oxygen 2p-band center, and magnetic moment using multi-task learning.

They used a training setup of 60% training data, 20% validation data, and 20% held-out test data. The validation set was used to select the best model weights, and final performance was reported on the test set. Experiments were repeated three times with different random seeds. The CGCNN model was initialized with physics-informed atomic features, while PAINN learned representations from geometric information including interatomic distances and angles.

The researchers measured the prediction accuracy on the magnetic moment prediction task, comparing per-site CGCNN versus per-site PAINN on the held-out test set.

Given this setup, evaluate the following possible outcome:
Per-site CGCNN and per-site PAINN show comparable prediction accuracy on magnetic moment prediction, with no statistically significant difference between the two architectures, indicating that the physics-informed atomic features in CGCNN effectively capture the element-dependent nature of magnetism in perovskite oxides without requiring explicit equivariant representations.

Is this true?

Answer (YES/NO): YES